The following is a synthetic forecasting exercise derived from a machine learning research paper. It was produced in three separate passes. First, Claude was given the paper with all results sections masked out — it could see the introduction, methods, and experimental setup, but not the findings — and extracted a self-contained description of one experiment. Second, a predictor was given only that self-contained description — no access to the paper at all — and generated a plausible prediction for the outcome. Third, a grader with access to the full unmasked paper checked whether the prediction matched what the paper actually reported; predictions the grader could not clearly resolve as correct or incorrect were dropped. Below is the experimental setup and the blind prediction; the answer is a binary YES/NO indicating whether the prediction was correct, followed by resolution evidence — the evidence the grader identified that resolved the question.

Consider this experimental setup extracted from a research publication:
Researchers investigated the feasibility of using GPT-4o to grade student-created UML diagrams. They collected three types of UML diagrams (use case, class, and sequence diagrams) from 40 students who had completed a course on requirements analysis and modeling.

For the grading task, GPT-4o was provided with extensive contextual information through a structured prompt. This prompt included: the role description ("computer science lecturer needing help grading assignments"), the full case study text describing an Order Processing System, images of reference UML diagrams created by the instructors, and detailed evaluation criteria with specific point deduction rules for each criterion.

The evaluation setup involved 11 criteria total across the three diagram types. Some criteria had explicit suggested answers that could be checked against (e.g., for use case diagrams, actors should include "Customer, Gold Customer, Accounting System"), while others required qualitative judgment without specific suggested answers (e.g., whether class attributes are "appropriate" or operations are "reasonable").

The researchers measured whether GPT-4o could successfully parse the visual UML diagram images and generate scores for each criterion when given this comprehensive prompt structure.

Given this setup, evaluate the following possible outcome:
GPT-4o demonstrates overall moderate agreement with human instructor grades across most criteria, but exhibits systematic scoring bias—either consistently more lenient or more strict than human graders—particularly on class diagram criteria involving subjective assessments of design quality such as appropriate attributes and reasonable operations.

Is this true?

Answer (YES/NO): NO